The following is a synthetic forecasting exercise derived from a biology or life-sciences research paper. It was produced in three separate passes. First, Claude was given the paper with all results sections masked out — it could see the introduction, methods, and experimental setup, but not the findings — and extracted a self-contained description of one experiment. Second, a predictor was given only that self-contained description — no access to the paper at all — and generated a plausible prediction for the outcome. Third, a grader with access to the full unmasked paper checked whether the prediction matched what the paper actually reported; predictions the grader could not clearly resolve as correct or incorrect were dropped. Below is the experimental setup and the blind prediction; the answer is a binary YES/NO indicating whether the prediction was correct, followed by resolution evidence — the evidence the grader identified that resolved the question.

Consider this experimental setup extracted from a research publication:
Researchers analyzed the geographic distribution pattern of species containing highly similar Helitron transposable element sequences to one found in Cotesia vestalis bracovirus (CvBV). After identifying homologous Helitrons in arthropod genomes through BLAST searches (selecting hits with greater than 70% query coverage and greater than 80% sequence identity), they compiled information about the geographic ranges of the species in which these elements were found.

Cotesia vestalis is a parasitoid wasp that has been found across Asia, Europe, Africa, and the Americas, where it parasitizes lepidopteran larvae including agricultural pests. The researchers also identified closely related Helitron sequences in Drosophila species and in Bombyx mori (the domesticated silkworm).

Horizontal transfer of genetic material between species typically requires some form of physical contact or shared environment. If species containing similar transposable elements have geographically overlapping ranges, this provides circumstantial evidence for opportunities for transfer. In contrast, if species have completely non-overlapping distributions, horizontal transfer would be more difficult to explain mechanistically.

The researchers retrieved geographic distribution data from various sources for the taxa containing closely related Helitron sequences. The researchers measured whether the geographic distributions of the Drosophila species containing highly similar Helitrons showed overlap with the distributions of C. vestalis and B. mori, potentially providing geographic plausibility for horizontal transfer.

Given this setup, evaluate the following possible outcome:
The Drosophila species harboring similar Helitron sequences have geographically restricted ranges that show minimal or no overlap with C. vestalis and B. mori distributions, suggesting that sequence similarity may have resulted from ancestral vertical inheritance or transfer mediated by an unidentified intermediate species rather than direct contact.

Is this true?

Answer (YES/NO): NO